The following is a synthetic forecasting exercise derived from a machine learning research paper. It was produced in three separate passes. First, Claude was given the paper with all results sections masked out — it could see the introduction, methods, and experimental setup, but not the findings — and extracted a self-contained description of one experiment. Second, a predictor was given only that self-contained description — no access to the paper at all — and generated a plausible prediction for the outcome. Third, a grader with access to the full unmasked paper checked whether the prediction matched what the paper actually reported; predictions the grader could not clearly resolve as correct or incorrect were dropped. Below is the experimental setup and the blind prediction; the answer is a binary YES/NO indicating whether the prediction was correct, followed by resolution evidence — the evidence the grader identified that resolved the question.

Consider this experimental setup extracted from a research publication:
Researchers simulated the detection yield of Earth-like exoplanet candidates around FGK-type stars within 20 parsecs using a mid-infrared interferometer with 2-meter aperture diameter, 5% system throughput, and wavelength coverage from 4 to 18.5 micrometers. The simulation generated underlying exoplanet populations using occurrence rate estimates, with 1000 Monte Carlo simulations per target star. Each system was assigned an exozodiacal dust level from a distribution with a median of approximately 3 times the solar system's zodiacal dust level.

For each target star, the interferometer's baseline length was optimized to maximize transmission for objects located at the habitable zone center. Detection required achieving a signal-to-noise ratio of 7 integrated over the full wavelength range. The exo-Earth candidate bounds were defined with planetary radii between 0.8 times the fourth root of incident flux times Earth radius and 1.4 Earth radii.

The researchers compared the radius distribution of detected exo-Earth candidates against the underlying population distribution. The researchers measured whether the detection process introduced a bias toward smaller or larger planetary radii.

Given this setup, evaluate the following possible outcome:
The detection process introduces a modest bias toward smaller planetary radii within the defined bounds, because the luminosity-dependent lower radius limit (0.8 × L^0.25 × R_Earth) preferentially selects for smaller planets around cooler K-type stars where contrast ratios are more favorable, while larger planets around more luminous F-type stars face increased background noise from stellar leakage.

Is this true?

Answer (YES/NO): NO